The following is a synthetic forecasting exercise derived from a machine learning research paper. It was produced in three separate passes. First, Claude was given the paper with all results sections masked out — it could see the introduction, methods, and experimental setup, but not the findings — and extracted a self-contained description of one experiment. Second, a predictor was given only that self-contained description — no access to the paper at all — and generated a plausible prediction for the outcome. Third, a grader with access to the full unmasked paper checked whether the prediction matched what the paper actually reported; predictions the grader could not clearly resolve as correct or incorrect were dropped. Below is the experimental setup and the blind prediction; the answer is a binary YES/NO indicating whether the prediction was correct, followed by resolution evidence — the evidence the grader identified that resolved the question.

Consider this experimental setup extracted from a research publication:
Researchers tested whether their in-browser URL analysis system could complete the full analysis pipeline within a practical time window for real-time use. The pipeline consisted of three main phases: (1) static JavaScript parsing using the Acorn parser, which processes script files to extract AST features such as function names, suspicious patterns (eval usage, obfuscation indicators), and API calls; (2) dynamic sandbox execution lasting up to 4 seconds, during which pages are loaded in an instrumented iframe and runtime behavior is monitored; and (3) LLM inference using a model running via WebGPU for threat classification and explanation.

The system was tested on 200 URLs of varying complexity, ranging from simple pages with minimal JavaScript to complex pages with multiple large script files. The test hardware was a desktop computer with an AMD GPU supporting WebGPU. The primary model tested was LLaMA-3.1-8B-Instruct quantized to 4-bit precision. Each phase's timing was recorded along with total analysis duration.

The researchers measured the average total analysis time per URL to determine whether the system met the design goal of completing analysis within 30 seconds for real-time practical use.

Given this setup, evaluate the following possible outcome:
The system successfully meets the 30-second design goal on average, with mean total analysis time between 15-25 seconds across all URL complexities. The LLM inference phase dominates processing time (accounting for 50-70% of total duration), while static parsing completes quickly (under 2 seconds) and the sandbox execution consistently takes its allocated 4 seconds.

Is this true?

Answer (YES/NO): NO